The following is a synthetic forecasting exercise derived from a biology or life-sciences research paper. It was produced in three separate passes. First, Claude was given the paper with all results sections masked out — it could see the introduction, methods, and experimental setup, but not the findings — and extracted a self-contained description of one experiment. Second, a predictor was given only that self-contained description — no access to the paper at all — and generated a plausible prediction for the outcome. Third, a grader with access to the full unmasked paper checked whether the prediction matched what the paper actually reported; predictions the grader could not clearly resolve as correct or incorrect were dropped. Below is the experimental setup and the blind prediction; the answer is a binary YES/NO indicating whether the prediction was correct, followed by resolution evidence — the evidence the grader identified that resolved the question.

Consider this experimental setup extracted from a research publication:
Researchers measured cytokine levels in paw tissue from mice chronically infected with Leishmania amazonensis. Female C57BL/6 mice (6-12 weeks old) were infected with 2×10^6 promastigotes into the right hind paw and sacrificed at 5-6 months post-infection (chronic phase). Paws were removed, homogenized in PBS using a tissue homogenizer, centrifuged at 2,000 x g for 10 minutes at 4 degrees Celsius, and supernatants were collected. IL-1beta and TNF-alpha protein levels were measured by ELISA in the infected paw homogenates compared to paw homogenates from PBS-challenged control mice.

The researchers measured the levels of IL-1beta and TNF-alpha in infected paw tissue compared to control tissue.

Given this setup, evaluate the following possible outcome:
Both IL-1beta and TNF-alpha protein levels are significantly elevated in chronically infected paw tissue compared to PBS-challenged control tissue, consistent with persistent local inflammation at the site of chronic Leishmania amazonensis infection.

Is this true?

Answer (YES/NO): NO